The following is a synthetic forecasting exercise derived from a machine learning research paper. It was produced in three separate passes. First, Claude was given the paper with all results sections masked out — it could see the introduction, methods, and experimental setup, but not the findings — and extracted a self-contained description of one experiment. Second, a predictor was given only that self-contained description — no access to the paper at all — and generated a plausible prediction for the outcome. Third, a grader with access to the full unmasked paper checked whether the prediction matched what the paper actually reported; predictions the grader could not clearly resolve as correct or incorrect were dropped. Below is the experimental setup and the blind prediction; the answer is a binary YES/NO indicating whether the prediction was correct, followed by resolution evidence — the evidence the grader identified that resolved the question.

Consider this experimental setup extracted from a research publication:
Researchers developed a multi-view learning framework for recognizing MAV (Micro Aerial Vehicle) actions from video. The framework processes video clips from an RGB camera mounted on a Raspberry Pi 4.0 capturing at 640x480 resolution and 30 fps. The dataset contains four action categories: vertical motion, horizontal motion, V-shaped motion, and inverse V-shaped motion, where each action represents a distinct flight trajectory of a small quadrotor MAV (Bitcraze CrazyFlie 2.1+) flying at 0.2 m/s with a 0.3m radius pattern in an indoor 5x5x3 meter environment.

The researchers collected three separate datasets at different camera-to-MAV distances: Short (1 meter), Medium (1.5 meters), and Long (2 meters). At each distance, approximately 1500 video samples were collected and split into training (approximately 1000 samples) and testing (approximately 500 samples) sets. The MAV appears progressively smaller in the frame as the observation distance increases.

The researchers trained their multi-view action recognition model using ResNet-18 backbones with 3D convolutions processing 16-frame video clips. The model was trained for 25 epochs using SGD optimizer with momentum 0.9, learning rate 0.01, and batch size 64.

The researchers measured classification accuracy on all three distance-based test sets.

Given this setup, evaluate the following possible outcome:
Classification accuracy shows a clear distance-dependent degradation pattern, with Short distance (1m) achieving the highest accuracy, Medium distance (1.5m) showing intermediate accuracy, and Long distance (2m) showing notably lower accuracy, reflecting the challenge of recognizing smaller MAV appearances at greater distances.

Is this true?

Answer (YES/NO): YES